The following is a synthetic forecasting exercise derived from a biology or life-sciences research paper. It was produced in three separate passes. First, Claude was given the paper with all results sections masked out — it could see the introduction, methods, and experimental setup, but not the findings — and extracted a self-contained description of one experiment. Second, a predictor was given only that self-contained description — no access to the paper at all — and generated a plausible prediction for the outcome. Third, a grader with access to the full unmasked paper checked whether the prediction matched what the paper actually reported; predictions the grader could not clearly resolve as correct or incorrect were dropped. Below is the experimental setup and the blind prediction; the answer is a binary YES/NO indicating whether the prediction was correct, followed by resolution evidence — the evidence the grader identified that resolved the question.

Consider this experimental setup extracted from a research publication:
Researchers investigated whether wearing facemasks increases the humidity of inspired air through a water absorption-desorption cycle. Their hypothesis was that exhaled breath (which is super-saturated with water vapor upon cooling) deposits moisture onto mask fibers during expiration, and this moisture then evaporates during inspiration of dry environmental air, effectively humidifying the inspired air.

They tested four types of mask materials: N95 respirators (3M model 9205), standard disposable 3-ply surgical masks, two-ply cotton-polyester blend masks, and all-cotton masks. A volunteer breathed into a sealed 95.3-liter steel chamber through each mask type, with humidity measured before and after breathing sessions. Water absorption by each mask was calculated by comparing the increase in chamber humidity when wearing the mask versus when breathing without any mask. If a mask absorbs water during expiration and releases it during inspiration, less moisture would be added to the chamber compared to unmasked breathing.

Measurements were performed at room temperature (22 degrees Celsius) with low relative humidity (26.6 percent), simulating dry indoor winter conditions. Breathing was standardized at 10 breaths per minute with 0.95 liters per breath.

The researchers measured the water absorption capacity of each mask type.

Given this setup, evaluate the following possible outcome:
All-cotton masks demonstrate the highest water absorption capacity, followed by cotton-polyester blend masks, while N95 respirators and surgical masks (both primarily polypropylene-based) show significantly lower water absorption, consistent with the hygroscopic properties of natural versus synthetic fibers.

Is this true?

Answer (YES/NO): NO